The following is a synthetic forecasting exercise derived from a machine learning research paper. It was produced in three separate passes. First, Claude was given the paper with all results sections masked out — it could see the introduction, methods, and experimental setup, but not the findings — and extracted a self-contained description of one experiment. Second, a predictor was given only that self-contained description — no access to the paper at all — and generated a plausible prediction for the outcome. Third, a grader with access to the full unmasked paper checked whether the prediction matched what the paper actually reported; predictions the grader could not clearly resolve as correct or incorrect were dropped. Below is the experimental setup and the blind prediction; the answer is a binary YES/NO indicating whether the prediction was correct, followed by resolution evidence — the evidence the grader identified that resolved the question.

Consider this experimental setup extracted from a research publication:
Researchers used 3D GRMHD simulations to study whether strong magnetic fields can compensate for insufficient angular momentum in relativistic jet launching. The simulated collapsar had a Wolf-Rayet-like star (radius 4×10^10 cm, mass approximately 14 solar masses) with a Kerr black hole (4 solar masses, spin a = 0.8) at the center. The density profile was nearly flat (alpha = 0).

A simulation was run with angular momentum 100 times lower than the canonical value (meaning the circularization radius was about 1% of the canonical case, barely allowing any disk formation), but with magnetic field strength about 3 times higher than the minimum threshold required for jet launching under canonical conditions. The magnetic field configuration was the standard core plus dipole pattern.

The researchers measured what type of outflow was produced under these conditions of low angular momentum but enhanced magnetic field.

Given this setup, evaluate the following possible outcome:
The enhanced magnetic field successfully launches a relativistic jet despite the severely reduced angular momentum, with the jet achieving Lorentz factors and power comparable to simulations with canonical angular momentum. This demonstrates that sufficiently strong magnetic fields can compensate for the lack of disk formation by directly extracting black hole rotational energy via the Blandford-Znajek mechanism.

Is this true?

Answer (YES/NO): NO